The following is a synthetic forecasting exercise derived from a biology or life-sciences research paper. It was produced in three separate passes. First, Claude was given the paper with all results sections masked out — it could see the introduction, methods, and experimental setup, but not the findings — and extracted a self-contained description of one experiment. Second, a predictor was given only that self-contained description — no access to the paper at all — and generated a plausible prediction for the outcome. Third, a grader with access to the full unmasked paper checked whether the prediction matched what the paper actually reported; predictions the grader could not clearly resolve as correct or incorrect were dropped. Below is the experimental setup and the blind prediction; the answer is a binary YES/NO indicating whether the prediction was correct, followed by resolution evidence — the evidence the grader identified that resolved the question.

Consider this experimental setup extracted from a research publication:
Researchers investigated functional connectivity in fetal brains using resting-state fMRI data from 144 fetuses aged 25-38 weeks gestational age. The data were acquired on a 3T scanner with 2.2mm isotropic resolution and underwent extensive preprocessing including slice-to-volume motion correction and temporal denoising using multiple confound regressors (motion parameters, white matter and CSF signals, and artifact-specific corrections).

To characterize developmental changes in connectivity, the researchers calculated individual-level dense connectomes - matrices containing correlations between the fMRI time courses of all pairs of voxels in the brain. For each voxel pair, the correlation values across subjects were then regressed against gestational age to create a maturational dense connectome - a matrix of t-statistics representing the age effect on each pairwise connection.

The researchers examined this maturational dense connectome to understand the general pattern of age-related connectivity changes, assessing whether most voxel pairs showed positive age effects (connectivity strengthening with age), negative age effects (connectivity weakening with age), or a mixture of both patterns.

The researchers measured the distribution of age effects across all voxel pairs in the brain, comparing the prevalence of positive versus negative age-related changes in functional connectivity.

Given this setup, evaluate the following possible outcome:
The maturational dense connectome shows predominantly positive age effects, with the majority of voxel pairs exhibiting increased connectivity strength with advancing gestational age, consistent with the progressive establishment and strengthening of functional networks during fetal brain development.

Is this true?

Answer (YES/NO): NO